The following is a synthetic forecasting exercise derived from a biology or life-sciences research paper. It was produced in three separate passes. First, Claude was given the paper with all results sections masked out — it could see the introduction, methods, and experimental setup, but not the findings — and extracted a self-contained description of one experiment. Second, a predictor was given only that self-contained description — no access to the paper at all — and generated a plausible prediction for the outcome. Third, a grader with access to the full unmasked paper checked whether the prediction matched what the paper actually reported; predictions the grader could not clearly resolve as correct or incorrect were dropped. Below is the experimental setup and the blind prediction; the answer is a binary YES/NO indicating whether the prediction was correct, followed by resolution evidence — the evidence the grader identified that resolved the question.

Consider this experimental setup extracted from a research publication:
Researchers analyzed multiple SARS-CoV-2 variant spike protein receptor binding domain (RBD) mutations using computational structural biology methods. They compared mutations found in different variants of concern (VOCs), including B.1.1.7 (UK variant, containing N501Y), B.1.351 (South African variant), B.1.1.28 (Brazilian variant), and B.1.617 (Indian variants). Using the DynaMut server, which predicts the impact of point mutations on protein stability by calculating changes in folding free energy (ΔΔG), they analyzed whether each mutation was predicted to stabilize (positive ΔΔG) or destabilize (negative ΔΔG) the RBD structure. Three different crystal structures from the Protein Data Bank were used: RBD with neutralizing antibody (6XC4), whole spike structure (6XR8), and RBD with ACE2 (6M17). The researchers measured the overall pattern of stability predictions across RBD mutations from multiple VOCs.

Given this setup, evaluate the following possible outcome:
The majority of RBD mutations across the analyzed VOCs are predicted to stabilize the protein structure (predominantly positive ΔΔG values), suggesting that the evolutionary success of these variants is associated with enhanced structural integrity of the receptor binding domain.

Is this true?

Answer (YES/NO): NO